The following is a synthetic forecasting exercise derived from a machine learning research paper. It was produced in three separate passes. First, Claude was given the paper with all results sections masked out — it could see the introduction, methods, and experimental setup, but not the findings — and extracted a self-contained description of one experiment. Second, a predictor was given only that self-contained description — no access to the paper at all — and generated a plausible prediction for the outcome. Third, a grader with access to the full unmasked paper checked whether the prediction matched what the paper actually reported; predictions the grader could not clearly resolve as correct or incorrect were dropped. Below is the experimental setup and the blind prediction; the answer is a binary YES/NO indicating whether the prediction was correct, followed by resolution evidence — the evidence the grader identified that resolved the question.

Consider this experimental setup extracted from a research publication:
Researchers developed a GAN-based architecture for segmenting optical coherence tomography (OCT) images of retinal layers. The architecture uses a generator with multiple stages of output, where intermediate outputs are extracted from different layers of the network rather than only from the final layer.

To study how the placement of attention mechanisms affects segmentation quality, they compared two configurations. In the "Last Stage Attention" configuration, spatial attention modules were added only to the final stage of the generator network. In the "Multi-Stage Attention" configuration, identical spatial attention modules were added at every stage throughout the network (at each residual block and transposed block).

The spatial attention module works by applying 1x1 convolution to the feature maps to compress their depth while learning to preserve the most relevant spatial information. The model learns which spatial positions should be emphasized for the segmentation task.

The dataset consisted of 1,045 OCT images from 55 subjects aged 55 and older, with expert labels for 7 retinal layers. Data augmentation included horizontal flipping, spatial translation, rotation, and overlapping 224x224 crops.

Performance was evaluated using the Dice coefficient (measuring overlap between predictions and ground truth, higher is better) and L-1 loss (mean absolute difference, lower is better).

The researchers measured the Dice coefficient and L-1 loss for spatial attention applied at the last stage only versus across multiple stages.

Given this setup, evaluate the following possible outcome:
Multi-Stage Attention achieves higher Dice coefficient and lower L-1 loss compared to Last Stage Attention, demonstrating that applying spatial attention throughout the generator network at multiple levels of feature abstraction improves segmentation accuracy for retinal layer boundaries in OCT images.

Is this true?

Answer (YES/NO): NO